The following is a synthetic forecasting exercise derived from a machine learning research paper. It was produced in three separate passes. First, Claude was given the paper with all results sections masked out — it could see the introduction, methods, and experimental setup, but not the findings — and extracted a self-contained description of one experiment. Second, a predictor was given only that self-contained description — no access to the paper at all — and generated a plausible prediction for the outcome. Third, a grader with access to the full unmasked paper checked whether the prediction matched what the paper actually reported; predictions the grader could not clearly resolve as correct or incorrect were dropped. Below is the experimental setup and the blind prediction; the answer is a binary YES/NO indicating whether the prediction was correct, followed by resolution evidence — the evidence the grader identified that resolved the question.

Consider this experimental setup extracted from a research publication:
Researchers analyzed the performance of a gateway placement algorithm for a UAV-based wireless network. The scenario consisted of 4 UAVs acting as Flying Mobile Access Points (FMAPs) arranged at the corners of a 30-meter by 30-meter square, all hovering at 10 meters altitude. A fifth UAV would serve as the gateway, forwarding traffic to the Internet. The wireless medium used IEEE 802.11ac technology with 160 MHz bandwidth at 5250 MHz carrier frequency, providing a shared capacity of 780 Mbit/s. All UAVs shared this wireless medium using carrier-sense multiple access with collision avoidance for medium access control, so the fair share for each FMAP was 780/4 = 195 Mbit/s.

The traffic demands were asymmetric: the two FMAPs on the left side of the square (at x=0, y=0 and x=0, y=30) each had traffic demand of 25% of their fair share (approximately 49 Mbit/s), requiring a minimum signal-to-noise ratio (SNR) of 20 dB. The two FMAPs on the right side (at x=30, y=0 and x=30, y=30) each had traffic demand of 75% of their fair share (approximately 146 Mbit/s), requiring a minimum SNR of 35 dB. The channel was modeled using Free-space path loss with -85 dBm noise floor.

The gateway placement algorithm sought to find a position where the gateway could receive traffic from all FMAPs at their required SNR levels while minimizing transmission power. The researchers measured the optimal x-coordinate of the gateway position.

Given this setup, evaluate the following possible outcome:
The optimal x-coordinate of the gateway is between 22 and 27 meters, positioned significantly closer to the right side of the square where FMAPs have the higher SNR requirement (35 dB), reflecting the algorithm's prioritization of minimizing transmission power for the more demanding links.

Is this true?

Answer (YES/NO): YES